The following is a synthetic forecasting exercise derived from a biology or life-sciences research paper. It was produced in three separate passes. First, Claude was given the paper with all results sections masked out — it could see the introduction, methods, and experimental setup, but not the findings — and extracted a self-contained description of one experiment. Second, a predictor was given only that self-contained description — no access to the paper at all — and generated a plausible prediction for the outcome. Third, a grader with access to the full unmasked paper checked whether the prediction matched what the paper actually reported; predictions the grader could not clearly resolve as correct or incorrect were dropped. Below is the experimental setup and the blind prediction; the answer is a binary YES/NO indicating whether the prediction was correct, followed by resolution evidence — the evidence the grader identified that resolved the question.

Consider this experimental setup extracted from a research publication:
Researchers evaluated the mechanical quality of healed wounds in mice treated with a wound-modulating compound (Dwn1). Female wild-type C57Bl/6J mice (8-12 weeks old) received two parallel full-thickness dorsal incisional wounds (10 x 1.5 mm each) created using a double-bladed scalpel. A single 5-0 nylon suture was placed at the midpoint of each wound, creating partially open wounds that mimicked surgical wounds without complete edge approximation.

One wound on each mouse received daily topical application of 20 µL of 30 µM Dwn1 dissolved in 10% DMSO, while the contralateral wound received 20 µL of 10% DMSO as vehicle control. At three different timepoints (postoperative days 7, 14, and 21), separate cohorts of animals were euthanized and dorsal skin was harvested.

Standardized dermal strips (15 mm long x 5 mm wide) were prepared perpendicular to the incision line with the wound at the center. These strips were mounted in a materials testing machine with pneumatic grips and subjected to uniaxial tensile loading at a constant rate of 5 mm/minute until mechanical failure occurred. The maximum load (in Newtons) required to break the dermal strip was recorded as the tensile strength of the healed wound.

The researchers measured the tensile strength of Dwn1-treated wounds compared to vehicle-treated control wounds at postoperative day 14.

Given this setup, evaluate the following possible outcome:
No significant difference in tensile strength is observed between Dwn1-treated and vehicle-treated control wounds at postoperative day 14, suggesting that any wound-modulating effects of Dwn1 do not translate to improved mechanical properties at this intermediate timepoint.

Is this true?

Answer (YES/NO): NO